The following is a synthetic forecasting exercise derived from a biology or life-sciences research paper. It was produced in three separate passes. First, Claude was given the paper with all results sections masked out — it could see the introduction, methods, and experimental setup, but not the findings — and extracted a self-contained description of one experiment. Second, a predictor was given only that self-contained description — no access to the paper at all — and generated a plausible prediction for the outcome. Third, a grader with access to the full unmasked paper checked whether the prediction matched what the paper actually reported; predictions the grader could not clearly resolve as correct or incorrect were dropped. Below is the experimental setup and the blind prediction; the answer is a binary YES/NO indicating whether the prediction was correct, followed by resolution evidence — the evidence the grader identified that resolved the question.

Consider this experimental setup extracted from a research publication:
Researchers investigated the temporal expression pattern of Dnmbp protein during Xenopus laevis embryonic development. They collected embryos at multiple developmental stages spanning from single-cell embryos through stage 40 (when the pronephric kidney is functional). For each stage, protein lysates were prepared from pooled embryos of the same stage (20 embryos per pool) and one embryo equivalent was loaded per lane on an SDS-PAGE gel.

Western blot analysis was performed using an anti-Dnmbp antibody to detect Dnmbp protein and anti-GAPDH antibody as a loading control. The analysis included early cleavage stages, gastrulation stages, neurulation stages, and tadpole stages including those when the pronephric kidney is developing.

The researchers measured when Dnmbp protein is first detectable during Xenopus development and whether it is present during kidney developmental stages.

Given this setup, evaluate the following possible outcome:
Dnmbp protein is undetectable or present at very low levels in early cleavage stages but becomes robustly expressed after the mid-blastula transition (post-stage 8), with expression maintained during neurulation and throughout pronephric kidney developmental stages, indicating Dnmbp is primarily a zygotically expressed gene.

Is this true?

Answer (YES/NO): NO